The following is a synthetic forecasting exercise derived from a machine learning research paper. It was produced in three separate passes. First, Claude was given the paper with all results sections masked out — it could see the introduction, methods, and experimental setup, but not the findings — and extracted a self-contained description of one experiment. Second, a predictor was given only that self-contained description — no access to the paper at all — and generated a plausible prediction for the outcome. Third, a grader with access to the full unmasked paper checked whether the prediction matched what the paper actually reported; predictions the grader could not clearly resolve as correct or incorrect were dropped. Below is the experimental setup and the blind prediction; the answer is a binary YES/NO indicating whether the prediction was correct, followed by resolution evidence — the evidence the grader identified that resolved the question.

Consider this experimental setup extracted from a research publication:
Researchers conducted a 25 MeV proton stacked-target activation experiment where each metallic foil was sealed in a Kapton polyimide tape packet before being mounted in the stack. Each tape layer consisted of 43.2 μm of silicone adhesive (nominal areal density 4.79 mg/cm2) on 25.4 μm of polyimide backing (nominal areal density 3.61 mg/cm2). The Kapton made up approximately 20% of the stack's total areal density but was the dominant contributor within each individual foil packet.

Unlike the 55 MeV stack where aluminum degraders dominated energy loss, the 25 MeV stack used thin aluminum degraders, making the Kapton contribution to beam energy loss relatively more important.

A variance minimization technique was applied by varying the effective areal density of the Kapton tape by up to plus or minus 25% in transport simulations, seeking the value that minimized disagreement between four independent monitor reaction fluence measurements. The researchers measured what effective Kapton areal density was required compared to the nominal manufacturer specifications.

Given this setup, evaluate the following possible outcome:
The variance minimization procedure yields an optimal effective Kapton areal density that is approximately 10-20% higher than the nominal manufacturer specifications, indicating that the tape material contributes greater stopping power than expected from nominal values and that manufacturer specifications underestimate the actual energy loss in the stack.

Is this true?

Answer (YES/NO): NO